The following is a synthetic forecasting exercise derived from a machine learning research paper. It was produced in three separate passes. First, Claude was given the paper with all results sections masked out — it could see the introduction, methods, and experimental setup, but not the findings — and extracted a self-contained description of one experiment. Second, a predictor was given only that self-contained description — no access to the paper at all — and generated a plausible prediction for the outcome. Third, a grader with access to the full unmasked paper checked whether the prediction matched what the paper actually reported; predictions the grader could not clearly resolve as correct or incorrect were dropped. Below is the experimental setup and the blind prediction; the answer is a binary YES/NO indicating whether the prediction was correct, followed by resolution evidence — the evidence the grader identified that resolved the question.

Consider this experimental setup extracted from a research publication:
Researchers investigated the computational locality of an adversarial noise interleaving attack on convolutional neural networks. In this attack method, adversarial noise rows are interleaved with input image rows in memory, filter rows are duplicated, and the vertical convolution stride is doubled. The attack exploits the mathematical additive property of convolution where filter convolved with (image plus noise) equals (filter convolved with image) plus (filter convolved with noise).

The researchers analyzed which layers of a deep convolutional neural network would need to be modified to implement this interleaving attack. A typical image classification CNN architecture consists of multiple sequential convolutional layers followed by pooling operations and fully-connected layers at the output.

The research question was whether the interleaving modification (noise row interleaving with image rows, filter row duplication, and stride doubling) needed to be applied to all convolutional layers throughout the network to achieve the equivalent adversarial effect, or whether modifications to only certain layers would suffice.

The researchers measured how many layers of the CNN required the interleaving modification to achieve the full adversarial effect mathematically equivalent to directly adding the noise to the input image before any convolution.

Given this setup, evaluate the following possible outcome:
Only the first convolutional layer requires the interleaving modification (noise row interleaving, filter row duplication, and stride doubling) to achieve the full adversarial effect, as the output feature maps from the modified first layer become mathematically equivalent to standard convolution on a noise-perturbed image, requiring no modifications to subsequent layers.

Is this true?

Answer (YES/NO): YES